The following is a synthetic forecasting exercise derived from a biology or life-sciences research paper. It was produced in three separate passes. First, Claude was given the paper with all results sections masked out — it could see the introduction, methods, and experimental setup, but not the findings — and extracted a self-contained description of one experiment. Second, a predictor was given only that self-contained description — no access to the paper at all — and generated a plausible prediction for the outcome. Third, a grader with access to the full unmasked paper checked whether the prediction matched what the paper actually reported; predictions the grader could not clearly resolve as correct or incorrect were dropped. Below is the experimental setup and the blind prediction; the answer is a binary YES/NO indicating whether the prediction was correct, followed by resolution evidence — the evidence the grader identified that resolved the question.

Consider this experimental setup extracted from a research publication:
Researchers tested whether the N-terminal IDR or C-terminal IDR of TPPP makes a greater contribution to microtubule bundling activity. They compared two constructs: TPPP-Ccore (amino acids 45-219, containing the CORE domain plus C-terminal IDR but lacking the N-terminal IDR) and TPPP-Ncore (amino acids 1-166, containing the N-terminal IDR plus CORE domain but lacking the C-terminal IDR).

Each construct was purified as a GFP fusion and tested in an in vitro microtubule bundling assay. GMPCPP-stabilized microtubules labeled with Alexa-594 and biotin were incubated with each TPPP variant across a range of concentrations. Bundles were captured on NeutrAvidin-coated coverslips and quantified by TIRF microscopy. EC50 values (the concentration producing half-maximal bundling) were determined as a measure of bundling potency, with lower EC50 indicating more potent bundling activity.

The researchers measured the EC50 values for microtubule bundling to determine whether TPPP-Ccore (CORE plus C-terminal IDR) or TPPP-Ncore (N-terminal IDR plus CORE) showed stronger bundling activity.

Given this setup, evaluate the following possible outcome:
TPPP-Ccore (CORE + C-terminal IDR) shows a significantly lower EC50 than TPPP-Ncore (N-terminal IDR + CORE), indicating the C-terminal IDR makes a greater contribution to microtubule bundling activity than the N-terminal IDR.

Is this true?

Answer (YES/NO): YES